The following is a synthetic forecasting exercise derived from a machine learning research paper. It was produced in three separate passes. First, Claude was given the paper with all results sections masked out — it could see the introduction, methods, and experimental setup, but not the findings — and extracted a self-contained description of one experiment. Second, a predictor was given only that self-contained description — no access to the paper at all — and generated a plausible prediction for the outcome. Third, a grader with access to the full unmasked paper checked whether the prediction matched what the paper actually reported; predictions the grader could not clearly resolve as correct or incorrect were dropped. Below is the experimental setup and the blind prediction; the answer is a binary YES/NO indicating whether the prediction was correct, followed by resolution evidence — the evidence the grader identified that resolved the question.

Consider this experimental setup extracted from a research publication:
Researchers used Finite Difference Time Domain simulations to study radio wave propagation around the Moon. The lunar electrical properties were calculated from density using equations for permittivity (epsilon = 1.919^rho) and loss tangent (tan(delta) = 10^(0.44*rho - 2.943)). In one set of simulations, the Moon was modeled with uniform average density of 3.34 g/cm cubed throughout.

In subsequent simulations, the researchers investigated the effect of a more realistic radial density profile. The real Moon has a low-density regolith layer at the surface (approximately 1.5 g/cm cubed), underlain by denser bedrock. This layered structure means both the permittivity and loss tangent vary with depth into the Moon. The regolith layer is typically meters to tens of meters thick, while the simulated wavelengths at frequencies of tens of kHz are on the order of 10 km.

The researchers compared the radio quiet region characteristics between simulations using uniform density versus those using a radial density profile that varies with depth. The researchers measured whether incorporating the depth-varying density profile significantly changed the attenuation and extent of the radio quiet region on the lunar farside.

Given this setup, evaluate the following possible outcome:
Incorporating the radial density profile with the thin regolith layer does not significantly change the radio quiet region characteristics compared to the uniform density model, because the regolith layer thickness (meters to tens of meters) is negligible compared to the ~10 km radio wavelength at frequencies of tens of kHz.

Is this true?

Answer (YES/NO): NO